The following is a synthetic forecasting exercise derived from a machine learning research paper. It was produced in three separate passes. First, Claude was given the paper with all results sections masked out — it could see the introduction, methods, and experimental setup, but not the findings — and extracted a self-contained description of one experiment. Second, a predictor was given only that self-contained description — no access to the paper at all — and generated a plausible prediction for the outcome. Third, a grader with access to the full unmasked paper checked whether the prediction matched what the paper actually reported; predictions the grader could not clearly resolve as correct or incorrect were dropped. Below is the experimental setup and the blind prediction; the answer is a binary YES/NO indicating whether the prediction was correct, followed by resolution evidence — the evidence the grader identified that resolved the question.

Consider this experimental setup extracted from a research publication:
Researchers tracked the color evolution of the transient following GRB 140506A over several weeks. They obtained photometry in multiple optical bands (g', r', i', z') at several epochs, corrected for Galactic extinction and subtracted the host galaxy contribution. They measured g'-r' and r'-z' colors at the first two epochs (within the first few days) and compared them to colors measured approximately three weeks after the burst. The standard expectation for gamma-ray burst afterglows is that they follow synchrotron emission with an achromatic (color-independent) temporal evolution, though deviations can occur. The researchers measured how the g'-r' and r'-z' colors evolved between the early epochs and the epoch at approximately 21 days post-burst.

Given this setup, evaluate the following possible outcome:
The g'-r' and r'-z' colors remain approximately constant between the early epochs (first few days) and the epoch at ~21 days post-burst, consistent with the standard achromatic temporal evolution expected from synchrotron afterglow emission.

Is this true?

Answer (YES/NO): NO